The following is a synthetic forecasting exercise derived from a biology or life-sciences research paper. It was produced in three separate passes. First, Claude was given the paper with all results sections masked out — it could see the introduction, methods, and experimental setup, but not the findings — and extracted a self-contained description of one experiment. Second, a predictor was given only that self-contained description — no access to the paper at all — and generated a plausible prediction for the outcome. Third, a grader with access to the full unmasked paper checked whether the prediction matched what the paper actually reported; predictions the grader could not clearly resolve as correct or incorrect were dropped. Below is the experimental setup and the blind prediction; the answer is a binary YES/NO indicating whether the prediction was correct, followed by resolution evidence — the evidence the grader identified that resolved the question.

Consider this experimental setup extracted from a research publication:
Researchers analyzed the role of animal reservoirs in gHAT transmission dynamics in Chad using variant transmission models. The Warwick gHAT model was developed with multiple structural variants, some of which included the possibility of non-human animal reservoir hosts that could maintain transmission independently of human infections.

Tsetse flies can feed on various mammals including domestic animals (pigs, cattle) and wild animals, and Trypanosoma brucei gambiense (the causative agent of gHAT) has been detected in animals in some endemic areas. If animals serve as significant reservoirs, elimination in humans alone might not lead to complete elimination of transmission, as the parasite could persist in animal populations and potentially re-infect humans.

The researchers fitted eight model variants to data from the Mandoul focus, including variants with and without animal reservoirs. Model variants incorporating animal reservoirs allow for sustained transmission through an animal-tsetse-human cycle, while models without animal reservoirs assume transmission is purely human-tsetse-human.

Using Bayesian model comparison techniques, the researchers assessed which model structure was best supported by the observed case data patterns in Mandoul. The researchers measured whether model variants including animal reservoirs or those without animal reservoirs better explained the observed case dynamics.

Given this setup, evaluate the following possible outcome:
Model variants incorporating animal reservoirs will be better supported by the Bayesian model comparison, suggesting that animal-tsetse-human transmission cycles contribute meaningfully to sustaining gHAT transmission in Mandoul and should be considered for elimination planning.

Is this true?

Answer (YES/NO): NO